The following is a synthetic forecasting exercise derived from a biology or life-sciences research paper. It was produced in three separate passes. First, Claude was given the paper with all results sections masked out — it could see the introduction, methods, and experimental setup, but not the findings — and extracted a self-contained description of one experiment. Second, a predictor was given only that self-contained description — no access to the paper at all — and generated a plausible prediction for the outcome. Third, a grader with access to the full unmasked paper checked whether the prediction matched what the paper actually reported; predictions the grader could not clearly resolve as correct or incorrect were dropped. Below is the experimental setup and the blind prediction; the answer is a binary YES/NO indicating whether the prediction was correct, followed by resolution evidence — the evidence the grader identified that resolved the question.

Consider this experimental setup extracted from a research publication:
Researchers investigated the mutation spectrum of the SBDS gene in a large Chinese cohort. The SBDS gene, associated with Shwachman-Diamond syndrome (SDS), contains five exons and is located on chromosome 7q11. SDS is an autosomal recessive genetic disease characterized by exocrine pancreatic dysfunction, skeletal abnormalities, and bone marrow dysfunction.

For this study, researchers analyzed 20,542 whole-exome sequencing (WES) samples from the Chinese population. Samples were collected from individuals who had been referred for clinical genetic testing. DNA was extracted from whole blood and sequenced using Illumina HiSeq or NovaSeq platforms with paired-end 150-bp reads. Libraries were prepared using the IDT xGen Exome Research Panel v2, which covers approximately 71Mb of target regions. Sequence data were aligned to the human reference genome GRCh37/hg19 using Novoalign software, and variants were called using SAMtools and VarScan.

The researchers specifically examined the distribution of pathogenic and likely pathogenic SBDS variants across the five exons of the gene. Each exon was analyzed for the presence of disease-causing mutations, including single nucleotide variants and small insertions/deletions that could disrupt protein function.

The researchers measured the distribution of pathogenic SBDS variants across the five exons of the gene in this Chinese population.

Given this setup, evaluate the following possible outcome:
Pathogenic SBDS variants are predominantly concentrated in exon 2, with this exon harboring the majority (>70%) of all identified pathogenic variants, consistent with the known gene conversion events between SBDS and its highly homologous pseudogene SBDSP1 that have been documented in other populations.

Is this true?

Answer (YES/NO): YES